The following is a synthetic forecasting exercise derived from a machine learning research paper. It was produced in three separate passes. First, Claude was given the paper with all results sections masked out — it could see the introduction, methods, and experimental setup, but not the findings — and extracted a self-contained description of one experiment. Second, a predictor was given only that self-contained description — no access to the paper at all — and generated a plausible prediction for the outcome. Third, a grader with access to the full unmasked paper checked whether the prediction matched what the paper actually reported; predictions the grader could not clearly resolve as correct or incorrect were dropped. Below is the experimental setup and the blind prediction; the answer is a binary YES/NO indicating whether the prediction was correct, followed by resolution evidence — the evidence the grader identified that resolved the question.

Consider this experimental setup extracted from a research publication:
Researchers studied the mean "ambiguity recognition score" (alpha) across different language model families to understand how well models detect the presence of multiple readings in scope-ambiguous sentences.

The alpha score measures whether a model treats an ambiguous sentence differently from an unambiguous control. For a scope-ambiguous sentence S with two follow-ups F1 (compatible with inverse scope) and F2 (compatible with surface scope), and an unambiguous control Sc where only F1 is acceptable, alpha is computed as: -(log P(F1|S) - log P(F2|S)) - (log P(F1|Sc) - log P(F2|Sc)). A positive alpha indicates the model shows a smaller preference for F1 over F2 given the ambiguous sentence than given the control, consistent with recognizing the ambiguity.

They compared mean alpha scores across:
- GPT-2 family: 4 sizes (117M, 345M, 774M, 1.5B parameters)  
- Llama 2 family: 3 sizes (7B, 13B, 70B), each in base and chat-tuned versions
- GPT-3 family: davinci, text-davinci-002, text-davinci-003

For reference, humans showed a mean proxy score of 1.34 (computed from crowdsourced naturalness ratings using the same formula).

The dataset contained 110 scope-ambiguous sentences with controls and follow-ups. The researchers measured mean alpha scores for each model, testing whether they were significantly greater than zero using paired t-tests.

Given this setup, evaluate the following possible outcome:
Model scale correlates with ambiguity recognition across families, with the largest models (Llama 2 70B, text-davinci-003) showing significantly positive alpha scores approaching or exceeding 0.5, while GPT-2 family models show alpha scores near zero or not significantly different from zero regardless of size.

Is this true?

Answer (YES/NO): NO